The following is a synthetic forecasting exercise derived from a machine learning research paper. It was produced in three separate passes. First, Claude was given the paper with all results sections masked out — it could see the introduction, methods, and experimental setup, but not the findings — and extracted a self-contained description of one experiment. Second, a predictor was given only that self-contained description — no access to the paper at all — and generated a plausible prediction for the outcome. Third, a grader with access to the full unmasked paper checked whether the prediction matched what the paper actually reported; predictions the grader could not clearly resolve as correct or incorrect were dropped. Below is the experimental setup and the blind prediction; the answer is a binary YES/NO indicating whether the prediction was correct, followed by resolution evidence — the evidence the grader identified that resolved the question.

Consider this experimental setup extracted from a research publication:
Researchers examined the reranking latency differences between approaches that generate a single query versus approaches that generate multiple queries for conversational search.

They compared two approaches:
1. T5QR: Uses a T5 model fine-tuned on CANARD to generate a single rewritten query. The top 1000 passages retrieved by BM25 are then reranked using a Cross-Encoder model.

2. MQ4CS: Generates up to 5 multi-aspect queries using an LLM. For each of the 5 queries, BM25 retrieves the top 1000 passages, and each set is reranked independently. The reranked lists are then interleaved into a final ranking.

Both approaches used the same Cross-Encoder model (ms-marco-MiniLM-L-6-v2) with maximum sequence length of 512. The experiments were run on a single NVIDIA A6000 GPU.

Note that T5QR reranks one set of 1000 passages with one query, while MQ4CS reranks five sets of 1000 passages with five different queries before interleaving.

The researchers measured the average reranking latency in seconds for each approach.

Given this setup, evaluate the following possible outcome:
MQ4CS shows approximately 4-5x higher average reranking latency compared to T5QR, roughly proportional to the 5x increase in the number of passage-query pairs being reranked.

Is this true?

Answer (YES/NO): YES